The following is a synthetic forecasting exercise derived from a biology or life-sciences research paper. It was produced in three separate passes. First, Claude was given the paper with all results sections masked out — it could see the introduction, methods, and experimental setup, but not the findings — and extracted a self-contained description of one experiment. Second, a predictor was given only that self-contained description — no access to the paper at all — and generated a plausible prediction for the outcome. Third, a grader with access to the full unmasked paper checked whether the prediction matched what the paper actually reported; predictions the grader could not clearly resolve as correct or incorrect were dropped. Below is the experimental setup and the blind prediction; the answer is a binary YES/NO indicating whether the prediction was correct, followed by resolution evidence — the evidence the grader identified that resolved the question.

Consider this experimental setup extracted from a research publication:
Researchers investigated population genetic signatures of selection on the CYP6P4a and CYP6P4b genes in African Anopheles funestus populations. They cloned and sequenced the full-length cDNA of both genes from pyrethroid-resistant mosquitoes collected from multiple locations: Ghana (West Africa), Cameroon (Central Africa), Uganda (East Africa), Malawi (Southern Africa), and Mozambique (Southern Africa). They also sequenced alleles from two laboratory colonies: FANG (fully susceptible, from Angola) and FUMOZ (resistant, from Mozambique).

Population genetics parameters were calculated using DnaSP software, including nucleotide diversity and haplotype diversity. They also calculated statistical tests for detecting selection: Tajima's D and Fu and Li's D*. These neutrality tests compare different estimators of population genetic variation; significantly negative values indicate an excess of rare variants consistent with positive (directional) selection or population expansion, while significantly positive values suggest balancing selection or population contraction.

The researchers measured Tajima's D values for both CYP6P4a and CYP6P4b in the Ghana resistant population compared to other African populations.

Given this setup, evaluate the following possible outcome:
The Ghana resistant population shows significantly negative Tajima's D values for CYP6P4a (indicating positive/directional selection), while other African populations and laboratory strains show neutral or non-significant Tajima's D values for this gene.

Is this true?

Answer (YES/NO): NO